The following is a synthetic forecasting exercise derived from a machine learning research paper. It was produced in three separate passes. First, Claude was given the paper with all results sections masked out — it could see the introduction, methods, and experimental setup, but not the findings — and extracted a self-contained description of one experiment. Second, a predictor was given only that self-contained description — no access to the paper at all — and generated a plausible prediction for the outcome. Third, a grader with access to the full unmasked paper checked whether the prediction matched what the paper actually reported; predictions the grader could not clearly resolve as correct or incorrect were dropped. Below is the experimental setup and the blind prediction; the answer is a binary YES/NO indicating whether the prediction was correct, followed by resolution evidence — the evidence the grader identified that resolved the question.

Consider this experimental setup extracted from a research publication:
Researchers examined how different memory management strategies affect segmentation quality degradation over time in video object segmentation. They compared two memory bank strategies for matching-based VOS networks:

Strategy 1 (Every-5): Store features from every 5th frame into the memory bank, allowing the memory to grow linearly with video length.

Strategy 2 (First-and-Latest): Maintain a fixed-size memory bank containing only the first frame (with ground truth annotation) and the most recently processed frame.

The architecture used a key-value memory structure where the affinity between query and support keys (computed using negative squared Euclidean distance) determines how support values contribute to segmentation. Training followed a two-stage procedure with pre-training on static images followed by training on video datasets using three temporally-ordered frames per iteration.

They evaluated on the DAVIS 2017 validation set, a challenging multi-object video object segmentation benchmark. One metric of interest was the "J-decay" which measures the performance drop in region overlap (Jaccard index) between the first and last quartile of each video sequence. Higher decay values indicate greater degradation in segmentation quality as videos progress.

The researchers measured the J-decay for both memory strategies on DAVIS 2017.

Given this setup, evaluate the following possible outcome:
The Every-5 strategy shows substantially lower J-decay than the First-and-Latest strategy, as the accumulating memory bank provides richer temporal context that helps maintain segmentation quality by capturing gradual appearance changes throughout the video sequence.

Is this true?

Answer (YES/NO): YES